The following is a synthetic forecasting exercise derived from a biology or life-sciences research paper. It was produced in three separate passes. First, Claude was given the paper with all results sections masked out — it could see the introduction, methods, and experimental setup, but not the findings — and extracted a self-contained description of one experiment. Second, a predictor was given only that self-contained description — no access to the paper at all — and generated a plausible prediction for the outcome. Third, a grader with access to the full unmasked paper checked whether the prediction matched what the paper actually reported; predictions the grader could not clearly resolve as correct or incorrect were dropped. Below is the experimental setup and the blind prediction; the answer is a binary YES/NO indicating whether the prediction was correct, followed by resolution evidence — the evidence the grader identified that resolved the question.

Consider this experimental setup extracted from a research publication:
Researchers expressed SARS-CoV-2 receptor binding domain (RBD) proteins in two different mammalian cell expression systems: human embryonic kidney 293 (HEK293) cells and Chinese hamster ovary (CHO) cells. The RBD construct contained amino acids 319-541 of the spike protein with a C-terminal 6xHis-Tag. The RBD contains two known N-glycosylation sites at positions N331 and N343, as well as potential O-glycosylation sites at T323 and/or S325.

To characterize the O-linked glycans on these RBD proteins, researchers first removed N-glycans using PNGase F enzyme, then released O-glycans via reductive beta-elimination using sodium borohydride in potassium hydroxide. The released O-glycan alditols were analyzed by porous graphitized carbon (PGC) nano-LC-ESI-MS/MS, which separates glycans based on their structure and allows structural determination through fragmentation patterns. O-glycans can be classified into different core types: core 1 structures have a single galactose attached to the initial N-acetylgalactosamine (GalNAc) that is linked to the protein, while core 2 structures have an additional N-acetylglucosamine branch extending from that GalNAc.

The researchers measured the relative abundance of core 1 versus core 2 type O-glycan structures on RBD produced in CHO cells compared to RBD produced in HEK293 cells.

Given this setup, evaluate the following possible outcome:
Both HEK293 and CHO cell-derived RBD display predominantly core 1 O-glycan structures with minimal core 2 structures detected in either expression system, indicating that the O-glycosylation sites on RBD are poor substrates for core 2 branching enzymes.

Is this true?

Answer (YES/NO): NO